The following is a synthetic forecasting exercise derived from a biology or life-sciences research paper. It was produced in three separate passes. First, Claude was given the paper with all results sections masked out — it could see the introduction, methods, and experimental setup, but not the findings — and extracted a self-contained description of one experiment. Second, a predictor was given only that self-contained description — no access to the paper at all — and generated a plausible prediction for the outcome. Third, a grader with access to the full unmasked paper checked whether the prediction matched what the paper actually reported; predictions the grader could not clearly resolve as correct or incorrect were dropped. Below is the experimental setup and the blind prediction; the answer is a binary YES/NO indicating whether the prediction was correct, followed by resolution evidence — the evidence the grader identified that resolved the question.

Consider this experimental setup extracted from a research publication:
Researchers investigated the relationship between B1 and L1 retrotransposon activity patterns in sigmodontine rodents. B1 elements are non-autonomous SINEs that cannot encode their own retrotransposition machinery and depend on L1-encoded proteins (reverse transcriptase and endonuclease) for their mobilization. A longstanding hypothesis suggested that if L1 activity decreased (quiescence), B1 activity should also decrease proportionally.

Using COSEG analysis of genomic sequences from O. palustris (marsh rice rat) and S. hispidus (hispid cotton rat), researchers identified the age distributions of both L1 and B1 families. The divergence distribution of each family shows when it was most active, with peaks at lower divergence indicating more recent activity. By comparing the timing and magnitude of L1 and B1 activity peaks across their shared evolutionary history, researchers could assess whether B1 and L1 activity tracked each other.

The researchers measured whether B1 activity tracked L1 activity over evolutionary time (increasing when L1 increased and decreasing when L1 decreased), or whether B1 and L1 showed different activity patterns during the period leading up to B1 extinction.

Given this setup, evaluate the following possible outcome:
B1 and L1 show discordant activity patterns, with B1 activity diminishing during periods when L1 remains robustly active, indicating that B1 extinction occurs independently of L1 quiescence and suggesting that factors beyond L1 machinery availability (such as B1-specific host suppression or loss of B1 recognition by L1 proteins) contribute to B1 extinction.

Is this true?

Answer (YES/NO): NO